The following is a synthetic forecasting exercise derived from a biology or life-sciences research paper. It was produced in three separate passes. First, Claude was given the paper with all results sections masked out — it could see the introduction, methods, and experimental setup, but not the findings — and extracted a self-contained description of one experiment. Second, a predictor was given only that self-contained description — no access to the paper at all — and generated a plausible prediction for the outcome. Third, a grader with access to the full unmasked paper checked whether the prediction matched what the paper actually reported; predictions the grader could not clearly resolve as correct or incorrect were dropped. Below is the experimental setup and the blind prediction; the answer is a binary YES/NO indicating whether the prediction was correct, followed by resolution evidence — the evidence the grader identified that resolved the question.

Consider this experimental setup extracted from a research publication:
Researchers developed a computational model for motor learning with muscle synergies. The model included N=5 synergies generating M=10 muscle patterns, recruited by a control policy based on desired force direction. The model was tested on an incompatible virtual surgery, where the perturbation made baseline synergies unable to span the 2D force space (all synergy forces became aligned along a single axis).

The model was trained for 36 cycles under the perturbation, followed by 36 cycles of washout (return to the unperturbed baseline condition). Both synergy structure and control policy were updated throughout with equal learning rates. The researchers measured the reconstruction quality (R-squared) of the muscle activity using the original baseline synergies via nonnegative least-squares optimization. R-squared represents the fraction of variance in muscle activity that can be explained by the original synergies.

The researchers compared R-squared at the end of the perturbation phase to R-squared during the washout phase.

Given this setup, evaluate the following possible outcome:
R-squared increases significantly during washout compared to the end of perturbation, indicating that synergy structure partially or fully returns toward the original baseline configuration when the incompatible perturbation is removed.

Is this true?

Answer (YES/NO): NO